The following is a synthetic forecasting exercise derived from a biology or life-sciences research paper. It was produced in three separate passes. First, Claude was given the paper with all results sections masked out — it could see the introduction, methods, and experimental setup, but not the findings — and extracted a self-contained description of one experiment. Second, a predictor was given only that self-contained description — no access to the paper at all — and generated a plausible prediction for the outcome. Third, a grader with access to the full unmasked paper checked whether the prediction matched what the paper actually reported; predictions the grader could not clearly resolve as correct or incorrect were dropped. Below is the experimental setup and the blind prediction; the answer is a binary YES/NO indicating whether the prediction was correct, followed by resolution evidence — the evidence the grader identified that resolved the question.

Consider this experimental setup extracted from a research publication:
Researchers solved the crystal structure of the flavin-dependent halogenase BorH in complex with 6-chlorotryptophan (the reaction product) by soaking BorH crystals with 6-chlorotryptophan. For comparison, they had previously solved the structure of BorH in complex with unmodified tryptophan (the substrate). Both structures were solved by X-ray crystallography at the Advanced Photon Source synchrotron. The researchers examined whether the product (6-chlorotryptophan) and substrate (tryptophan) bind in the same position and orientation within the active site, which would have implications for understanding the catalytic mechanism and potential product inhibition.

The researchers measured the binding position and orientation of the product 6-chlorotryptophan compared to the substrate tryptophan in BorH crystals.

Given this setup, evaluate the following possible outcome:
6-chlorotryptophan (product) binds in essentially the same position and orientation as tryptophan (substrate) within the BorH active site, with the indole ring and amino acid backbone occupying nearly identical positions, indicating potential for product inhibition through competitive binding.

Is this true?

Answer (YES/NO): YES